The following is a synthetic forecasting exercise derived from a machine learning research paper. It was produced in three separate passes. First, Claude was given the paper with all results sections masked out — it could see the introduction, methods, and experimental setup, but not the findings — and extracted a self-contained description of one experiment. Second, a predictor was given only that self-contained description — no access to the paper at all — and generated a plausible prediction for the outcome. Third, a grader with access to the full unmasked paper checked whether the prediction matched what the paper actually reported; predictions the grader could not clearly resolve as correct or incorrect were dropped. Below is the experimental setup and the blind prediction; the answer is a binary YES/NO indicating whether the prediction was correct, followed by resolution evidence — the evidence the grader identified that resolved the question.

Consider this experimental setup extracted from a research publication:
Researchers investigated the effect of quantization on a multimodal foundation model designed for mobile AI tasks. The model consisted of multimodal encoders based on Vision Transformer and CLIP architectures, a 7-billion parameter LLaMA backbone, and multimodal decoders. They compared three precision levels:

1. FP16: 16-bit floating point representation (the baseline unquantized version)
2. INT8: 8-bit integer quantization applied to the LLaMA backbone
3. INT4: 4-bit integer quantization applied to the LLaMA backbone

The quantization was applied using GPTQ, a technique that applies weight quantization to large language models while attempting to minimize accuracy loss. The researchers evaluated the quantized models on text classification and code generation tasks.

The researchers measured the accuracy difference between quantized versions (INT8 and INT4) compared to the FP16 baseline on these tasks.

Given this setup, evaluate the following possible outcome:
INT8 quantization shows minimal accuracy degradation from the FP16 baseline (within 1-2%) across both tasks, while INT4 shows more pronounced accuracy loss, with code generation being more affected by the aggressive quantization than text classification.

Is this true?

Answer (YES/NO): NO